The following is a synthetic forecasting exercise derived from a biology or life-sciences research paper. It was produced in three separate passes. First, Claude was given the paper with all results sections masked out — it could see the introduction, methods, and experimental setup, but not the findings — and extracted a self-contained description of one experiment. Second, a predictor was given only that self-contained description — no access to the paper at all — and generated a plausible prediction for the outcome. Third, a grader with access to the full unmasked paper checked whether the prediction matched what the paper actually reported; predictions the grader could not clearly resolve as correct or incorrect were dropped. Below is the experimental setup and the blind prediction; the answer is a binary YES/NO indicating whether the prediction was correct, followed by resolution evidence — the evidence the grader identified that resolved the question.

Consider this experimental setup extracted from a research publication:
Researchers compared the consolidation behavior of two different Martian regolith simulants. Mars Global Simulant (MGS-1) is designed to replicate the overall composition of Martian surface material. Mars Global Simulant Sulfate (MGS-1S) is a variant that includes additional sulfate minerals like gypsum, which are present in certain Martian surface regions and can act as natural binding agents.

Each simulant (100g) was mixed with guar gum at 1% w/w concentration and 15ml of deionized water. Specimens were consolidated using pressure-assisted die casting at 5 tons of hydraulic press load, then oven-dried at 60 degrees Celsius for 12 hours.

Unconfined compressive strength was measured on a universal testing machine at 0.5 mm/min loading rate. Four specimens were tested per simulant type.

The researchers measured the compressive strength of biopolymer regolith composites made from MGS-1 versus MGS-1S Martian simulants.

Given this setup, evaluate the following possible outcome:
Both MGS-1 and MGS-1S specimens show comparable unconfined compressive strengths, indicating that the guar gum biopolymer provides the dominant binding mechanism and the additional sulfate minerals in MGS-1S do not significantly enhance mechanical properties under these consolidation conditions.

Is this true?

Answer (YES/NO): YES